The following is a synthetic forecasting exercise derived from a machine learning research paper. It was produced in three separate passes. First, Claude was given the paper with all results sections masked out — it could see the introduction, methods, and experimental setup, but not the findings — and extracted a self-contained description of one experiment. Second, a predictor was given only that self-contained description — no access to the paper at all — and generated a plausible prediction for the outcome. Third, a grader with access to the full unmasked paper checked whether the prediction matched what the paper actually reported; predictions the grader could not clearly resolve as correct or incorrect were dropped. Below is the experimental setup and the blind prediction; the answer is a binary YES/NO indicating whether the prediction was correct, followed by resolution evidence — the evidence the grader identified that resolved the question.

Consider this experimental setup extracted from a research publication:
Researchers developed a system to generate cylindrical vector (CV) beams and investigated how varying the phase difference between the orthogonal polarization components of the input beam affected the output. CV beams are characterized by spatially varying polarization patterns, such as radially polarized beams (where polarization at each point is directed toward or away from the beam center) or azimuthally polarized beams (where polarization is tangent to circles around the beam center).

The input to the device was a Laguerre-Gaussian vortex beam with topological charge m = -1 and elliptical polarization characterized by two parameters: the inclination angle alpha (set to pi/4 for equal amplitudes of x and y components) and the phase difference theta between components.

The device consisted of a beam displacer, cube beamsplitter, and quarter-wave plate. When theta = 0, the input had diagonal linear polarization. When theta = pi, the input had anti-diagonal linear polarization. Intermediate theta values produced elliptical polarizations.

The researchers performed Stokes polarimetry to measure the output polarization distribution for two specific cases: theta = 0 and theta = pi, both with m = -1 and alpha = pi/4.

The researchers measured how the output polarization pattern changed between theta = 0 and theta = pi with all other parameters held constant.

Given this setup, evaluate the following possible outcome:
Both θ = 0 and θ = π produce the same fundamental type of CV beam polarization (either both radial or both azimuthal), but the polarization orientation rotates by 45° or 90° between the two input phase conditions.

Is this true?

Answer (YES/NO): NO